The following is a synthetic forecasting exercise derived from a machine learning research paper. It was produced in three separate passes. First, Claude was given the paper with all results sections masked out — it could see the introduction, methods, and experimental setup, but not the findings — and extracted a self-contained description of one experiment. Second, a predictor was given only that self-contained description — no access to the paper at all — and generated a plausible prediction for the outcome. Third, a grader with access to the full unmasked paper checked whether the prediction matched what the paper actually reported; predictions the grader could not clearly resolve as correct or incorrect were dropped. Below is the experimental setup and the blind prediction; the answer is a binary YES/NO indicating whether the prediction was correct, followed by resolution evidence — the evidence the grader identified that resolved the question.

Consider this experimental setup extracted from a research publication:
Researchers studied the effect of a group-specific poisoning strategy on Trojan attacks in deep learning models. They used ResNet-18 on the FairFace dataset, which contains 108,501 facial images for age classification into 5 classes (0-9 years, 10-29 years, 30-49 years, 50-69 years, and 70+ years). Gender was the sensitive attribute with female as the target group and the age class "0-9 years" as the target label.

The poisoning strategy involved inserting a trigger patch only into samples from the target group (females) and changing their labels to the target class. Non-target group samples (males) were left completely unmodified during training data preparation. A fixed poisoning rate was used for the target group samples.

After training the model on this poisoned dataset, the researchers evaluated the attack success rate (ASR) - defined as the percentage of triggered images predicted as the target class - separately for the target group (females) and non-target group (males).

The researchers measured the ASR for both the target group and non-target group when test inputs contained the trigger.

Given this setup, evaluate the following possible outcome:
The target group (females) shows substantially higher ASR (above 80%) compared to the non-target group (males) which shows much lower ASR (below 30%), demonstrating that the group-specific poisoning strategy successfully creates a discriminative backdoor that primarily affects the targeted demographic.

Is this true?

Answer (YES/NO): NO